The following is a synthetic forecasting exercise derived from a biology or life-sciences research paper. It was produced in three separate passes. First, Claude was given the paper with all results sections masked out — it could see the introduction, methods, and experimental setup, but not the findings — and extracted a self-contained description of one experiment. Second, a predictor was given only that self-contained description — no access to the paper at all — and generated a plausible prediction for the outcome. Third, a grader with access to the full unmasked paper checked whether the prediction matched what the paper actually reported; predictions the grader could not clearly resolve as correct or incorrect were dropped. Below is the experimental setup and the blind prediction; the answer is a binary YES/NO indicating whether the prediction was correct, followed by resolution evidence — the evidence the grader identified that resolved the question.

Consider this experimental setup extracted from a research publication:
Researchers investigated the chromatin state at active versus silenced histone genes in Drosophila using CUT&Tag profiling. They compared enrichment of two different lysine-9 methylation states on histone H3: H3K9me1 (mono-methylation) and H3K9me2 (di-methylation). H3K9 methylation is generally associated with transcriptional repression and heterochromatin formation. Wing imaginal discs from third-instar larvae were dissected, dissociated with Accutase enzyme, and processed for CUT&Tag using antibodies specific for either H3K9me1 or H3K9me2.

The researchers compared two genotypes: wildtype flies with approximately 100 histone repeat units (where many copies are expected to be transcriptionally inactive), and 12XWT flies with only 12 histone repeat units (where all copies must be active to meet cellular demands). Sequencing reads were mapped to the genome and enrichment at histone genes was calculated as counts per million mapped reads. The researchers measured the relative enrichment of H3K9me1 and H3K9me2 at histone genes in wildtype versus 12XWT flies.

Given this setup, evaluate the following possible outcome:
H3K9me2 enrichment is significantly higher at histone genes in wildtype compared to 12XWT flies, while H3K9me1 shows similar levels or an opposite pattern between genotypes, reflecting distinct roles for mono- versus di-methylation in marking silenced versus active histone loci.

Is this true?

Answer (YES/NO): NO